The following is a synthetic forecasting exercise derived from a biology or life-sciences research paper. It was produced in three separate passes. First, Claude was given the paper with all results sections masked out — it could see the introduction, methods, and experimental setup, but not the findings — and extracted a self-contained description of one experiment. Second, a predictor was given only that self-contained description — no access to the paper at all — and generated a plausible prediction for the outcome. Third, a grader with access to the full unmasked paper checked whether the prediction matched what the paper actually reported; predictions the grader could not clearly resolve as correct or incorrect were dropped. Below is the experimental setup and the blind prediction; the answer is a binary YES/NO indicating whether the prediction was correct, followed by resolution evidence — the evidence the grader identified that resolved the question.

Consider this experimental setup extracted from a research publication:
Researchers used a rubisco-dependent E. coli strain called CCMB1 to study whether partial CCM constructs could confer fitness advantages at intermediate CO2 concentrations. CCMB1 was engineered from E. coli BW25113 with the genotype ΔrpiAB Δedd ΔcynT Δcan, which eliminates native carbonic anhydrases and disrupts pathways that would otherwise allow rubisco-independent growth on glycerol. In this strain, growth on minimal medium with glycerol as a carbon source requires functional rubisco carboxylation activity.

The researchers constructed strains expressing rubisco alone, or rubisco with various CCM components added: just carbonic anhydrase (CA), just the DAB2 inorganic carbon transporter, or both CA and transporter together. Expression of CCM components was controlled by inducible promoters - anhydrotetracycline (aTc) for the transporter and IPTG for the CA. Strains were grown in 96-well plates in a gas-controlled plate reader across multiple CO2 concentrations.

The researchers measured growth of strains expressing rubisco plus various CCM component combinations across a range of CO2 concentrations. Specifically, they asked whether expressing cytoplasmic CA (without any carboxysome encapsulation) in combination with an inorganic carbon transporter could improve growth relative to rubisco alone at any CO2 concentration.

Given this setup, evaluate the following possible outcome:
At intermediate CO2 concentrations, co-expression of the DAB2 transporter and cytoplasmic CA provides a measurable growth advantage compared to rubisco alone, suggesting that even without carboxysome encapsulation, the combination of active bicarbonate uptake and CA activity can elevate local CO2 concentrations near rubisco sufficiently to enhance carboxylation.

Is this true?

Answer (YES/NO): NO